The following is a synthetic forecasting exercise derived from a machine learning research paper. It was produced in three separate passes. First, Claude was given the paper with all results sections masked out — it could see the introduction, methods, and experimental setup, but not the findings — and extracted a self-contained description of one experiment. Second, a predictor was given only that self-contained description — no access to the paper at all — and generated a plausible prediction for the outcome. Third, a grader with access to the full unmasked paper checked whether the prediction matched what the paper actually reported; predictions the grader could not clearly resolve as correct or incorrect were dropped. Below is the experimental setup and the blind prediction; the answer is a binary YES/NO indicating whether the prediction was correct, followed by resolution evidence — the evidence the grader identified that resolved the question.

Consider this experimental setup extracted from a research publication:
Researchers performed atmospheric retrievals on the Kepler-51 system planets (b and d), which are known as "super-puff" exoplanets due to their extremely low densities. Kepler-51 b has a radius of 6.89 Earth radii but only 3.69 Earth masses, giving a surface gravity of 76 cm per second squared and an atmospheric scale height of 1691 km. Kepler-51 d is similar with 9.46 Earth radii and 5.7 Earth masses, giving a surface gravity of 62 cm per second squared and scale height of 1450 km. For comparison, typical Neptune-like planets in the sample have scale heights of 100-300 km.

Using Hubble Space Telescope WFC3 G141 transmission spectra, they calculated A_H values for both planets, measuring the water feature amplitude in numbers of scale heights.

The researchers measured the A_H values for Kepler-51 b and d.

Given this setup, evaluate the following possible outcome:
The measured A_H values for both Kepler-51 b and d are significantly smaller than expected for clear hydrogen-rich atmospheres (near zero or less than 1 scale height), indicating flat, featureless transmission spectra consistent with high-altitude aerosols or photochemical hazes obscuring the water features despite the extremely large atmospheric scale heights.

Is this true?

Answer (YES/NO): YES